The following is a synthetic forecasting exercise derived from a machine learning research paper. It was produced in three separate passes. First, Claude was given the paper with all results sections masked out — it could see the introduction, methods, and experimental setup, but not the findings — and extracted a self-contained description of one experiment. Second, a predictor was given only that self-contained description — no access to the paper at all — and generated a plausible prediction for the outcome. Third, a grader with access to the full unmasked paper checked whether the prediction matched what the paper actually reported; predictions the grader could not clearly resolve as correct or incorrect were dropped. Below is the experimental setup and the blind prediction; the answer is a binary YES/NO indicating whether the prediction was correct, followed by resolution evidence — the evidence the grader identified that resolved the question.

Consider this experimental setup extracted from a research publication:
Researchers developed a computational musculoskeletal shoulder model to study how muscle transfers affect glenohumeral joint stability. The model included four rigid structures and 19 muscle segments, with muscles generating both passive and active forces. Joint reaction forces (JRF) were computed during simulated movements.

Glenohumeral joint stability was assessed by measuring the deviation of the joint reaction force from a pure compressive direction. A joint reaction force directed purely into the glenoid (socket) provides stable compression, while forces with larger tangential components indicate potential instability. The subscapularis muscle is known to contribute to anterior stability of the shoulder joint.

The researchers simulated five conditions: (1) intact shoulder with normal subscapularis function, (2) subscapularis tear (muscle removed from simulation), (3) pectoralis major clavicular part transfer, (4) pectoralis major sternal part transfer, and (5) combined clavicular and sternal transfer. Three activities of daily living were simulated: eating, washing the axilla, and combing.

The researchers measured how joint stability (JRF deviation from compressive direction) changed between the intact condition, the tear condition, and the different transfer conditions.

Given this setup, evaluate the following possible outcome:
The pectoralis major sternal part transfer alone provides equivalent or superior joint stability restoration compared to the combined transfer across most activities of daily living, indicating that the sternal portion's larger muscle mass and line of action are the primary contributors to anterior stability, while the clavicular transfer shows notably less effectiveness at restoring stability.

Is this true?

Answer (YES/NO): NO